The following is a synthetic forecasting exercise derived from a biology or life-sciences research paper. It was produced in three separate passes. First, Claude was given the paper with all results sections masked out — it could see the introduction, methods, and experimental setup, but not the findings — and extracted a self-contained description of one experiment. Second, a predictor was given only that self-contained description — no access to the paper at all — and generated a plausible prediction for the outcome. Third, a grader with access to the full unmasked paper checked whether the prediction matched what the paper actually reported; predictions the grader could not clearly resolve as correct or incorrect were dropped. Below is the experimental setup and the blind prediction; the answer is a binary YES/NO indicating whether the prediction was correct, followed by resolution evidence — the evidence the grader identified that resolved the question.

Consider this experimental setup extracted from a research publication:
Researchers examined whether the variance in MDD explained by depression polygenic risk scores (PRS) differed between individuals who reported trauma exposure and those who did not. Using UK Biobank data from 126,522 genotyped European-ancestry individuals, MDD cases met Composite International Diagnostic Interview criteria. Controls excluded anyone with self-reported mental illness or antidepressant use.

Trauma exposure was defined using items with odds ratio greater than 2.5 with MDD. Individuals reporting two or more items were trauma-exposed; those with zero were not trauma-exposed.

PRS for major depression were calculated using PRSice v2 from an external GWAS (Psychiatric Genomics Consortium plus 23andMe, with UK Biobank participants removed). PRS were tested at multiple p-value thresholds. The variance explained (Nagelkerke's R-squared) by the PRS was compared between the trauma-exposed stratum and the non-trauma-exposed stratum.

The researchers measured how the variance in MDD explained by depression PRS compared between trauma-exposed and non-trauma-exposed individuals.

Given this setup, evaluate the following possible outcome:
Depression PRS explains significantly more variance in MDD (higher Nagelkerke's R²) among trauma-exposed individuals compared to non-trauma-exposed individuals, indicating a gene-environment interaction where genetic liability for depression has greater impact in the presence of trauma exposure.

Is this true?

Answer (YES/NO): YES